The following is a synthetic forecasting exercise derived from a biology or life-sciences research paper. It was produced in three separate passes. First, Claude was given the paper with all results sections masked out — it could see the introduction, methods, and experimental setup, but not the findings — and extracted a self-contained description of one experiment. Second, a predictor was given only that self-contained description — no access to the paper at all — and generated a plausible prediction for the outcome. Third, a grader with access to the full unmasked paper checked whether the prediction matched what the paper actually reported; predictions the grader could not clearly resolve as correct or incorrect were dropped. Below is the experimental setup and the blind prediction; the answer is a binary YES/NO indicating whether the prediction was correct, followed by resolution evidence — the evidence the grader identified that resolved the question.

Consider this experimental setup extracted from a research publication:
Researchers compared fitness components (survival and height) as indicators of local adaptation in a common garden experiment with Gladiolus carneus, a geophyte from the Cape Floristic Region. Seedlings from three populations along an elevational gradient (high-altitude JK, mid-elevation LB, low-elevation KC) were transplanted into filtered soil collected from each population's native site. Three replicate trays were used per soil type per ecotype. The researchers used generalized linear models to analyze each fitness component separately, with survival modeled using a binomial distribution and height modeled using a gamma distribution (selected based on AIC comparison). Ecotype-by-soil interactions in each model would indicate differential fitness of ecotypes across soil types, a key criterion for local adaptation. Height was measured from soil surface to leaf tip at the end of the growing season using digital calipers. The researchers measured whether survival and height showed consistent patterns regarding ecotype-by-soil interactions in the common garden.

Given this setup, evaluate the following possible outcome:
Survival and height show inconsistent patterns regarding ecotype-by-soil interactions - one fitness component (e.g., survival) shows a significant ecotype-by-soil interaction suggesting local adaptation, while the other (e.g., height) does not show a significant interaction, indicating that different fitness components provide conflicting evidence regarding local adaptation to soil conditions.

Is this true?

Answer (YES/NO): YES